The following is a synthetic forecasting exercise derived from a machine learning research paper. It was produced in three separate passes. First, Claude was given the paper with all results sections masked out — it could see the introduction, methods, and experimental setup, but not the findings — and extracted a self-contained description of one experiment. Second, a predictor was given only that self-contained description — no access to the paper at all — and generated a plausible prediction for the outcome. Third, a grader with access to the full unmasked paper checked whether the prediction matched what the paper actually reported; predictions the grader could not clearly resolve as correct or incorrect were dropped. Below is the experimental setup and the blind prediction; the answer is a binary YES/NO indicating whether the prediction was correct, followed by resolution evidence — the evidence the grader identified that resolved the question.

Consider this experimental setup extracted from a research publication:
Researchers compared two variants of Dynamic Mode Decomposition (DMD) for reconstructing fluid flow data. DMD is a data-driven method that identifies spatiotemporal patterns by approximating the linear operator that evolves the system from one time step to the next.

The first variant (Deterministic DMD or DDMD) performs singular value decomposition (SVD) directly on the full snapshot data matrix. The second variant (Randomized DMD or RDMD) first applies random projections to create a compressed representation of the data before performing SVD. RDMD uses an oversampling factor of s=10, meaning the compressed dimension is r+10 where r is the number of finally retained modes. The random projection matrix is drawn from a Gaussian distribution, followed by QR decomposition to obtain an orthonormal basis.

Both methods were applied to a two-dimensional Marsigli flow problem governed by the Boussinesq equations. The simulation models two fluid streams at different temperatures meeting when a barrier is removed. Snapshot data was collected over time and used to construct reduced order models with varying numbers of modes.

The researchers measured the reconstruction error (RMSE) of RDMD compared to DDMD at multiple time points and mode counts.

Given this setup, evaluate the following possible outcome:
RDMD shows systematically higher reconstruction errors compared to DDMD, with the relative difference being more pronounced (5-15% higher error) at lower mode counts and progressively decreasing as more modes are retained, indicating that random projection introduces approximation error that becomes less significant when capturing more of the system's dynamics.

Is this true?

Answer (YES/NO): NO